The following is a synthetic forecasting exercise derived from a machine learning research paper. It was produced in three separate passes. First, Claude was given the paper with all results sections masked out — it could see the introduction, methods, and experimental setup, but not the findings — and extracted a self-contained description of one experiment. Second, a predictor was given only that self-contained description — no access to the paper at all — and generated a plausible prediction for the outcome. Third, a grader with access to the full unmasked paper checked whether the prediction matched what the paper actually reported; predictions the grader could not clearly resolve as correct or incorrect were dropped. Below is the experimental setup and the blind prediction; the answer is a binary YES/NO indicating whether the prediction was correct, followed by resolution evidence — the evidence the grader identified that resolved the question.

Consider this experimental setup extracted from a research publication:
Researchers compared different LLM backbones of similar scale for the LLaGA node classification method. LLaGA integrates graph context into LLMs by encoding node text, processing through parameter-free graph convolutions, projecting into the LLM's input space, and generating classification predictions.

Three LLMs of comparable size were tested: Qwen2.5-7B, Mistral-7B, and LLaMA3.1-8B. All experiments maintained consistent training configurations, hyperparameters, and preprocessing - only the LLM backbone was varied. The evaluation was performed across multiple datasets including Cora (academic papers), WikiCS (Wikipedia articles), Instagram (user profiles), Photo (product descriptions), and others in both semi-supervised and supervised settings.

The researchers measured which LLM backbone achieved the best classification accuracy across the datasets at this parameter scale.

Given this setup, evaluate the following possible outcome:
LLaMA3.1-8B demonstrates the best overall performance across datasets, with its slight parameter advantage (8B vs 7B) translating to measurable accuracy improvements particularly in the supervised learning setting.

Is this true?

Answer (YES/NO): NO